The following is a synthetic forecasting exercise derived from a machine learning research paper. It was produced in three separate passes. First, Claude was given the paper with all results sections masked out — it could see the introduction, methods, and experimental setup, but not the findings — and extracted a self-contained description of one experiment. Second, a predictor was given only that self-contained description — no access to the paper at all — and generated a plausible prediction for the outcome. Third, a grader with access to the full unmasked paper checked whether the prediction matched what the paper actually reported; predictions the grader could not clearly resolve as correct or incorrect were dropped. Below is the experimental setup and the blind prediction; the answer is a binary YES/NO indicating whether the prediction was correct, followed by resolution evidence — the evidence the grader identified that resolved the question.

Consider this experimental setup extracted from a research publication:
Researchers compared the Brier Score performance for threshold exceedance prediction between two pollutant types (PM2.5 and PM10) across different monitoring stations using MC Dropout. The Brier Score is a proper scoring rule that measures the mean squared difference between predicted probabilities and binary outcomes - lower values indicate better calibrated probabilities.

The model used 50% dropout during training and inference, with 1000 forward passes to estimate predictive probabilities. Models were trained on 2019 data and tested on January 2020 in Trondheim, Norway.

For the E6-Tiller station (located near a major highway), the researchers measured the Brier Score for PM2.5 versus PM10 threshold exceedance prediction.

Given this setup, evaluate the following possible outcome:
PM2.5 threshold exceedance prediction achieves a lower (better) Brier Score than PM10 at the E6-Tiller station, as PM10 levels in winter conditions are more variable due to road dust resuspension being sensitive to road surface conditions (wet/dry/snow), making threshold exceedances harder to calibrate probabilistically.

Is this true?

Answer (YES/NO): YES